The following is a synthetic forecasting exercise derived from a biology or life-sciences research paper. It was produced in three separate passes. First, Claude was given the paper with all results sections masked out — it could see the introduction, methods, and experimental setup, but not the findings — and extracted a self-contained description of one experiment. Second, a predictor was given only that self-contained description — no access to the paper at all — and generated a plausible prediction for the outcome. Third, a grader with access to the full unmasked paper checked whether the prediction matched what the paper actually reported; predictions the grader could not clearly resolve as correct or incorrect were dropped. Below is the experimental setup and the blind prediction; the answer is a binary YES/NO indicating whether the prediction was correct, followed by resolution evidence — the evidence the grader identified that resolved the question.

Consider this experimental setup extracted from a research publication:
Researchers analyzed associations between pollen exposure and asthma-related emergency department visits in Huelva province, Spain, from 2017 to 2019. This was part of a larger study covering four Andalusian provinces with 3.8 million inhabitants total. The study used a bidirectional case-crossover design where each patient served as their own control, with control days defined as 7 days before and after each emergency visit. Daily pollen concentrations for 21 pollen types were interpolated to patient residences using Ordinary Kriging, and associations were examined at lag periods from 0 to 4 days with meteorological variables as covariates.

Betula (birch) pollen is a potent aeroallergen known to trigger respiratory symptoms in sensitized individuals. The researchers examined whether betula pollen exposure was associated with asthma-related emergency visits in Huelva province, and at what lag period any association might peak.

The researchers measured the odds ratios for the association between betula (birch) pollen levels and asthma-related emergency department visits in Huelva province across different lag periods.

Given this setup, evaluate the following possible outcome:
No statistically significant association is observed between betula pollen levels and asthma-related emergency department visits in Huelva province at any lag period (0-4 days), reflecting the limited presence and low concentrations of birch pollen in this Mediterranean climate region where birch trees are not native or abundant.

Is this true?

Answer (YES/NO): NO